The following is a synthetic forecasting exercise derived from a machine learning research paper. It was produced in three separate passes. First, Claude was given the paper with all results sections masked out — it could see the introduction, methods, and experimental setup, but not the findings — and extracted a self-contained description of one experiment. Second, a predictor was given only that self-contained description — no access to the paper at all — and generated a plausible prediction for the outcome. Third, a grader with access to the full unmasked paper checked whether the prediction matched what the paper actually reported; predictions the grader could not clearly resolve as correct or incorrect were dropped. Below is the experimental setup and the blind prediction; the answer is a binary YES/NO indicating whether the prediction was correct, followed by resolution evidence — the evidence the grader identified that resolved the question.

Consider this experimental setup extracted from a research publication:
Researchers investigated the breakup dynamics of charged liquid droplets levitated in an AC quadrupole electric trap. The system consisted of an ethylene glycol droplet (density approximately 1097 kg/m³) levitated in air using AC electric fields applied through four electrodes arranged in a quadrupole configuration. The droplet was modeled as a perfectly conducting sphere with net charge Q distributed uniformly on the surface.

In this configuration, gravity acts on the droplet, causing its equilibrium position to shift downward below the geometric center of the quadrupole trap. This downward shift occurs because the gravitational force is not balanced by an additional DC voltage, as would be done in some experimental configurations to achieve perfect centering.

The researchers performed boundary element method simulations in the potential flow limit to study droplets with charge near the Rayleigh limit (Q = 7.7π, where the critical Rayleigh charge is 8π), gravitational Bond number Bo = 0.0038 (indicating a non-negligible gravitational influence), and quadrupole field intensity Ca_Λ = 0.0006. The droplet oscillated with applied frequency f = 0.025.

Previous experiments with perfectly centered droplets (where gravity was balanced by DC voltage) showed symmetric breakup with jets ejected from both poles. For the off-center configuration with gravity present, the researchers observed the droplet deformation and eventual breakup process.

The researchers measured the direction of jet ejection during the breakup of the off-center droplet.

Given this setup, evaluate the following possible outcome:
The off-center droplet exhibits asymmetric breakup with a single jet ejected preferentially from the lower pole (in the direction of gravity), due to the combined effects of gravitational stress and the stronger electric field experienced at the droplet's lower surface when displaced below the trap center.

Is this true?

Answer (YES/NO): NO